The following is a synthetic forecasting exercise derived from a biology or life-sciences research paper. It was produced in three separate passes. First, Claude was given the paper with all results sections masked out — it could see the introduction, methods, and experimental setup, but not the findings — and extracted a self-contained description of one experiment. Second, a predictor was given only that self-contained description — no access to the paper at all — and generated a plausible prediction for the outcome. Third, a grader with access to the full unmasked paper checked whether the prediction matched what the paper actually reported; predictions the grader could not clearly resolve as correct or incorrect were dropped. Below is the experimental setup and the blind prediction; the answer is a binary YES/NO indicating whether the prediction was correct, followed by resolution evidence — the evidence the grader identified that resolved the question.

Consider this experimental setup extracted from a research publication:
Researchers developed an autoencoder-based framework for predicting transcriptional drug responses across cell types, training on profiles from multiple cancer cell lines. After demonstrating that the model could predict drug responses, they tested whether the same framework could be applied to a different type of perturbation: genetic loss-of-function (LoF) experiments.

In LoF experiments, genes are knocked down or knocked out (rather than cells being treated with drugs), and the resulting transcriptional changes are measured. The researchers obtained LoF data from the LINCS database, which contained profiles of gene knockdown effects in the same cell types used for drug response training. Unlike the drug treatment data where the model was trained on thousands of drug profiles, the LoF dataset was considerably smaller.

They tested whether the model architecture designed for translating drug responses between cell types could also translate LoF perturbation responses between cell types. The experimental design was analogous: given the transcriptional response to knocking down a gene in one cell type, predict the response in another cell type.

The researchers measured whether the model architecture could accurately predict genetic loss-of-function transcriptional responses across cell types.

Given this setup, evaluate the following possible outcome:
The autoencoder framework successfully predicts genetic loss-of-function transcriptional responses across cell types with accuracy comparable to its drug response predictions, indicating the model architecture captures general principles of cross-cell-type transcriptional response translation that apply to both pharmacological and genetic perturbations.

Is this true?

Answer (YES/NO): NO